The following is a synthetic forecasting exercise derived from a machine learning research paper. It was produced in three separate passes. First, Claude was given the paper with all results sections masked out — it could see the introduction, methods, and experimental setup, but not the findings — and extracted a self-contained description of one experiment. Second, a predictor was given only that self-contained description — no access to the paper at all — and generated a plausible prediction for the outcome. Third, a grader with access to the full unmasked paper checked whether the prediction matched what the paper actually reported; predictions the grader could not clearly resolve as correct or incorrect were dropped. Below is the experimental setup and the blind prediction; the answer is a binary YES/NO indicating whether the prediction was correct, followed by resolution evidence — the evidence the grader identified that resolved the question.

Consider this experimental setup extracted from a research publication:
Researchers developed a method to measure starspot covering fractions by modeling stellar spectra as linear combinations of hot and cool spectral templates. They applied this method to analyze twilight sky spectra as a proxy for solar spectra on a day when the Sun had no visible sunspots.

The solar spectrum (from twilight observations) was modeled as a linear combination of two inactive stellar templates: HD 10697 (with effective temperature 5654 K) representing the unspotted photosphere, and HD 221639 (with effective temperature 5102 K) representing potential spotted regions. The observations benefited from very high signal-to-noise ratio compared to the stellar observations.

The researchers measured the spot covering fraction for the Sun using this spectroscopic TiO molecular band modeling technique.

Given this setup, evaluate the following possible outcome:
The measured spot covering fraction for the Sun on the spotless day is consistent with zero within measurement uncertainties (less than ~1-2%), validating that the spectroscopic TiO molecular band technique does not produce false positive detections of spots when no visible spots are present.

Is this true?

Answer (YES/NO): YES